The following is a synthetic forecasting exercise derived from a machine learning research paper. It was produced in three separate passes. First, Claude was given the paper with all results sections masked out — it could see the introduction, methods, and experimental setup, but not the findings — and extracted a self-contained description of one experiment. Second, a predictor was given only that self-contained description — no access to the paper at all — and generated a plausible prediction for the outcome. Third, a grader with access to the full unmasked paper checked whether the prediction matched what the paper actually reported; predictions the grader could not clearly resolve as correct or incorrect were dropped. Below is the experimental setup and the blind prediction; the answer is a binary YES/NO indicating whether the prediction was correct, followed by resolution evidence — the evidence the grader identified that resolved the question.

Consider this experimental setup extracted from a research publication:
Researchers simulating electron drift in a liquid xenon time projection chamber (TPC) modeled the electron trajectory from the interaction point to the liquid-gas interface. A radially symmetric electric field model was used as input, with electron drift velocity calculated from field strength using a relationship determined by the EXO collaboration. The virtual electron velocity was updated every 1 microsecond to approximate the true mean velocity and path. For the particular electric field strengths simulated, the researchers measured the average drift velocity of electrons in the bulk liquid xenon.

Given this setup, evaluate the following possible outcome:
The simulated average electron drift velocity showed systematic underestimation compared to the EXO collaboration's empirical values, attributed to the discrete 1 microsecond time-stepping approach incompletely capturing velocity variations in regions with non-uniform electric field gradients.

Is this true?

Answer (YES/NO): NO